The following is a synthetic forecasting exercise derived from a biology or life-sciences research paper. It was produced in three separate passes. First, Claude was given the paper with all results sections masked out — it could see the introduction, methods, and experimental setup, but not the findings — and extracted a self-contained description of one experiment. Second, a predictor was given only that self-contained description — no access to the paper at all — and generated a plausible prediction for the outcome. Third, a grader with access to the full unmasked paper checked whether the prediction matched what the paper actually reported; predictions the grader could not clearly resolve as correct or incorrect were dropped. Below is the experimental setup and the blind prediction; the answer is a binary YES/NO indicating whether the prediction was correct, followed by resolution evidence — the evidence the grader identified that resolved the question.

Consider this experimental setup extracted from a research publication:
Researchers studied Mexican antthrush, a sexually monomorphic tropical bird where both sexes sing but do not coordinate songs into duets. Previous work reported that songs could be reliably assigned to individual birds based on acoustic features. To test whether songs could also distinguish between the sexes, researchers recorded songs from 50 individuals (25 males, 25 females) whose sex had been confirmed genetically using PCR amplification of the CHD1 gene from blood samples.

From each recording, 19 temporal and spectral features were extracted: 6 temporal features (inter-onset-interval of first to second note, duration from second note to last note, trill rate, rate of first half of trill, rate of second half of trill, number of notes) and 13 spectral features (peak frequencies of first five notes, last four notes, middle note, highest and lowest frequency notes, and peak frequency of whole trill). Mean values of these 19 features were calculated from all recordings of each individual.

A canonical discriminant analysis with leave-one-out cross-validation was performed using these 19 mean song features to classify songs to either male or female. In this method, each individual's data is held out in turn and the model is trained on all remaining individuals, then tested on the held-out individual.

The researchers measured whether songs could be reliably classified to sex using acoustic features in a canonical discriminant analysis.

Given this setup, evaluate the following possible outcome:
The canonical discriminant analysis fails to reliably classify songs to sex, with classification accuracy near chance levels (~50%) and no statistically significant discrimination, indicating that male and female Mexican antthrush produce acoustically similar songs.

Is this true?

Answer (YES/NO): NO